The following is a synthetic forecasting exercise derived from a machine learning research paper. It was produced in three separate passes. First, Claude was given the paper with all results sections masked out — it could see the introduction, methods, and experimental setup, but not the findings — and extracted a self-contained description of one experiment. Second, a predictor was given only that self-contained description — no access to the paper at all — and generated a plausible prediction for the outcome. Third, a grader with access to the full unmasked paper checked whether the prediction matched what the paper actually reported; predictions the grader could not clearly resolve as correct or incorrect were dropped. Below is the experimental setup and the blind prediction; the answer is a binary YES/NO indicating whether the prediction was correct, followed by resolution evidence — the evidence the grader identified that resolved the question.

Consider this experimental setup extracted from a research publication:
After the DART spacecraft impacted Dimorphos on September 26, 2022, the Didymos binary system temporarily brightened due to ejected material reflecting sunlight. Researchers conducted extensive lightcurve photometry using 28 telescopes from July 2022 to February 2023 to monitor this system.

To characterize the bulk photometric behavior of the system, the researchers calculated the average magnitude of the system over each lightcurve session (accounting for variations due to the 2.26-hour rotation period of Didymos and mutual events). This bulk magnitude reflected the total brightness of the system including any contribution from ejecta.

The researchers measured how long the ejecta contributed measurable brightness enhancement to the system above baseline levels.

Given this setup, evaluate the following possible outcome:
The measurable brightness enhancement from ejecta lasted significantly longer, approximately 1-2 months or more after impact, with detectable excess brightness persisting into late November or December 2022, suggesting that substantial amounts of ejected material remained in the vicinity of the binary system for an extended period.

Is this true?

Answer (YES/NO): NO